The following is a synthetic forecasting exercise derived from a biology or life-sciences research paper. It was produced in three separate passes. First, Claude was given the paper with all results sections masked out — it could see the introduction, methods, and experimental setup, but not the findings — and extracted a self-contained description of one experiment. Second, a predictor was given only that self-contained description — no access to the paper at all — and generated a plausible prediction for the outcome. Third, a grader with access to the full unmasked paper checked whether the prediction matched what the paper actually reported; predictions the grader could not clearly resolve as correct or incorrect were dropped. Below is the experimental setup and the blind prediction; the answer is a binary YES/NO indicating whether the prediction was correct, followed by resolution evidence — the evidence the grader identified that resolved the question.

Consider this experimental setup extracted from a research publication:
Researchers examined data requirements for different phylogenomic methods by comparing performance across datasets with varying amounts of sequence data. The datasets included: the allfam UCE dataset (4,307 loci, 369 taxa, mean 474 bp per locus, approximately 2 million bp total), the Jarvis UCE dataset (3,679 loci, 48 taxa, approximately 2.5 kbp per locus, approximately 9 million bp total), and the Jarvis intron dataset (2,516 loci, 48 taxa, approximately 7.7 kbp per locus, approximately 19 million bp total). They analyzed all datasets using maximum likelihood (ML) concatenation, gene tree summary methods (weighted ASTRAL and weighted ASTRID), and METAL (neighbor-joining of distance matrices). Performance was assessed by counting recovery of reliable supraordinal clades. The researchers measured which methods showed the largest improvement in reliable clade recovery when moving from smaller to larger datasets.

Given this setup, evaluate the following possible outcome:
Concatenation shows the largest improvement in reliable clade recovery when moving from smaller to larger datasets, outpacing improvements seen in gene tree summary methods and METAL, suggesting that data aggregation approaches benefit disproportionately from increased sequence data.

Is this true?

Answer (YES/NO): NO